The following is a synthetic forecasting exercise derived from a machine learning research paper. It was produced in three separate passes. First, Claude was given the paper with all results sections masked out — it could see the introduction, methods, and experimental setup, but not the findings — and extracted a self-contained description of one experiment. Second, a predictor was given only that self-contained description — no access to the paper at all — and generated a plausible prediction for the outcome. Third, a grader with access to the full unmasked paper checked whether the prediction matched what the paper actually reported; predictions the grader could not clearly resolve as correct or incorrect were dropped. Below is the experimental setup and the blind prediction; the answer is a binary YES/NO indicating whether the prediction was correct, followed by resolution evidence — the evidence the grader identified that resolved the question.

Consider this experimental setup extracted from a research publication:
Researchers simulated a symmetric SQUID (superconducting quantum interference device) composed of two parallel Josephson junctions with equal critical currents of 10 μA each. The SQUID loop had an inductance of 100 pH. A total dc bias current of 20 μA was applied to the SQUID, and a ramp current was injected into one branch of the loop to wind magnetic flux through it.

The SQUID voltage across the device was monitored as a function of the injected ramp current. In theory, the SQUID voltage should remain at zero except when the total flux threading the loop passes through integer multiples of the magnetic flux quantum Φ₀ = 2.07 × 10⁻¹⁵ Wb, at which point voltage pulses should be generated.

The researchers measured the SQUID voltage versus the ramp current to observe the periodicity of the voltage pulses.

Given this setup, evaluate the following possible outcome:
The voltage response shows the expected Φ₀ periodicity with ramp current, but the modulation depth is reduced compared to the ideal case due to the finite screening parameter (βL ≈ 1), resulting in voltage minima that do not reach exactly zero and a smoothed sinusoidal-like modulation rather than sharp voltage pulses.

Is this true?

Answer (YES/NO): NO